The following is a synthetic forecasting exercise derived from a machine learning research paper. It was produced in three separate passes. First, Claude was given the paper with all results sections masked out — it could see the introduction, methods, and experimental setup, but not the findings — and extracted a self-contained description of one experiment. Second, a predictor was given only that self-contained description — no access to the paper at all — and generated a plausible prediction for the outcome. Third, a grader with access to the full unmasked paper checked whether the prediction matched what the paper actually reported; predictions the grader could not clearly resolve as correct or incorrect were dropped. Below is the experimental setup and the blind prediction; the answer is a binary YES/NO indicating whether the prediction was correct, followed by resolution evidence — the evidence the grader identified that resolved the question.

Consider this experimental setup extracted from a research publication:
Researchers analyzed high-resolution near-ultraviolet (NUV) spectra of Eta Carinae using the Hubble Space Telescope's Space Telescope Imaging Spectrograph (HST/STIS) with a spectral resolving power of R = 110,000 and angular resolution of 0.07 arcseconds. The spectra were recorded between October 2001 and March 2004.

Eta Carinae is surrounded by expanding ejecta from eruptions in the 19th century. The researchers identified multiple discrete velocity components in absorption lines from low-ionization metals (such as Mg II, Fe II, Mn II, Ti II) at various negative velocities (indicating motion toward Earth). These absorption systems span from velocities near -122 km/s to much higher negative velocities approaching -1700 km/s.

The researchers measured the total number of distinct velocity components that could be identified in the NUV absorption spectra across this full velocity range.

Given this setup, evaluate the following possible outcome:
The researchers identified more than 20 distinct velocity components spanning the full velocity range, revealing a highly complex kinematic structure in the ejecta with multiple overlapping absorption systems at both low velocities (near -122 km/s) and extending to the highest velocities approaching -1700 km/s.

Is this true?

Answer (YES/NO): YES